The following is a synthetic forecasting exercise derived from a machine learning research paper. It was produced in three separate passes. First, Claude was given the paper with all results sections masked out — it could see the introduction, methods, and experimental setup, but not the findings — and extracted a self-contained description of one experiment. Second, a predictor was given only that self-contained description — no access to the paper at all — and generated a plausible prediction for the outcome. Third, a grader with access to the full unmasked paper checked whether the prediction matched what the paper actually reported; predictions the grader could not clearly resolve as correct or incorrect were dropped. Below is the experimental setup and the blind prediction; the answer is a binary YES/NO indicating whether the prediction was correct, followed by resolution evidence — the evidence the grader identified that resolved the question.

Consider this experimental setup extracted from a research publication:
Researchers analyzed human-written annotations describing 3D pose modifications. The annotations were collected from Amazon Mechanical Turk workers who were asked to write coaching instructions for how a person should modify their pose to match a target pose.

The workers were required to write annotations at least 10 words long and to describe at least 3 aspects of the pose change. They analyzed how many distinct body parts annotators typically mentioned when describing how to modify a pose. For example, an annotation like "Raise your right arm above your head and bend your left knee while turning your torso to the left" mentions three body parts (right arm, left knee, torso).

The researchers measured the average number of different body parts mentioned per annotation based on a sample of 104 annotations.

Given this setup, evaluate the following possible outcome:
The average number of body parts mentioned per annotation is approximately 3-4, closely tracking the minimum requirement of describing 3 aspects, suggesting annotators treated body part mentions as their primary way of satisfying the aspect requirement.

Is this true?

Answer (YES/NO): YES